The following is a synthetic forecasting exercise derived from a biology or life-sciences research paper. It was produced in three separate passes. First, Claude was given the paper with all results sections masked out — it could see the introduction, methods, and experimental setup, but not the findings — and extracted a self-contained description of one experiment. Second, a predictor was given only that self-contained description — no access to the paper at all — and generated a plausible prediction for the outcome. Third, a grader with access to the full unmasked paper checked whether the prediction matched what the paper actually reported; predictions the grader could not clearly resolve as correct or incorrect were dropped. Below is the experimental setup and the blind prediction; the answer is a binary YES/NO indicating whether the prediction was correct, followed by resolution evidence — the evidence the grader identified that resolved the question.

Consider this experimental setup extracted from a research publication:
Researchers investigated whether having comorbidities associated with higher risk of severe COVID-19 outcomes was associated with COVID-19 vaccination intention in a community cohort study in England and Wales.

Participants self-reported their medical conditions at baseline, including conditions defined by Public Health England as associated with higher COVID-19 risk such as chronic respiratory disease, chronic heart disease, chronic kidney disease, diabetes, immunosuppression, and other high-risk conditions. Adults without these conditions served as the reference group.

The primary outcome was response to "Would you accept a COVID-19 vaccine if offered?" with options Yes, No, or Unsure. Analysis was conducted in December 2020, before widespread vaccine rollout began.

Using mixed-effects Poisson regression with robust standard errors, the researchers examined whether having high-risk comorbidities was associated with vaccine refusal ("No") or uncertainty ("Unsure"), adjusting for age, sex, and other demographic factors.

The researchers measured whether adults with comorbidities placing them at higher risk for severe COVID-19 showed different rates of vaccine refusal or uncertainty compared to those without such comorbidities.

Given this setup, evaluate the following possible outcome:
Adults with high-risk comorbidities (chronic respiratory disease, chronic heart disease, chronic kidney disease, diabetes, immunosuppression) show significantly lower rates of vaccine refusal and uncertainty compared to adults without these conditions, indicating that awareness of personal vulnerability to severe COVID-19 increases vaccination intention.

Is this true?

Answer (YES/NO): YES